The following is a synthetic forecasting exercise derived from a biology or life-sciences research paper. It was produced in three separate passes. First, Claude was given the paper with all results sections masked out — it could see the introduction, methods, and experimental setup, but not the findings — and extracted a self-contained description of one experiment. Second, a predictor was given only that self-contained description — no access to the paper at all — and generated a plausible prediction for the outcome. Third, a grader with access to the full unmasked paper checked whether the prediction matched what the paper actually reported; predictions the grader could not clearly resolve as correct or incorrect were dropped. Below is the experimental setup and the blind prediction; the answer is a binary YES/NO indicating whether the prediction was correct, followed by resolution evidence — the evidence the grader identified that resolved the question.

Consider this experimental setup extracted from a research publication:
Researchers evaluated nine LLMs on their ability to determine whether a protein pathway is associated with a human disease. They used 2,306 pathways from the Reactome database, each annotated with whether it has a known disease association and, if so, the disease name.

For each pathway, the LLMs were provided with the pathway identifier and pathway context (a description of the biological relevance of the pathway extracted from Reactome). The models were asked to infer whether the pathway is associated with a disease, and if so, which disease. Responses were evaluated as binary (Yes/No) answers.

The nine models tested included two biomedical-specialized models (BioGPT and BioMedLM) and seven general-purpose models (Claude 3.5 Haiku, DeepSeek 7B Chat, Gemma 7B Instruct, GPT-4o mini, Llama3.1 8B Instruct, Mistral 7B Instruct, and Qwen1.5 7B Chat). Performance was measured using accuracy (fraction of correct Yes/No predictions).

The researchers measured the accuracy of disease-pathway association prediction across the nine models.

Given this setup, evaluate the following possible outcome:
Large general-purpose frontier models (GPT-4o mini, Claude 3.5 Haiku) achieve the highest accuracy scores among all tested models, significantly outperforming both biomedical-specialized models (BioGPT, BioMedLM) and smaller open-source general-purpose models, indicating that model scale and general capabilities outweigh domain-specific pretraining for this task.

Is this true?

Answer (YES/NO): NO